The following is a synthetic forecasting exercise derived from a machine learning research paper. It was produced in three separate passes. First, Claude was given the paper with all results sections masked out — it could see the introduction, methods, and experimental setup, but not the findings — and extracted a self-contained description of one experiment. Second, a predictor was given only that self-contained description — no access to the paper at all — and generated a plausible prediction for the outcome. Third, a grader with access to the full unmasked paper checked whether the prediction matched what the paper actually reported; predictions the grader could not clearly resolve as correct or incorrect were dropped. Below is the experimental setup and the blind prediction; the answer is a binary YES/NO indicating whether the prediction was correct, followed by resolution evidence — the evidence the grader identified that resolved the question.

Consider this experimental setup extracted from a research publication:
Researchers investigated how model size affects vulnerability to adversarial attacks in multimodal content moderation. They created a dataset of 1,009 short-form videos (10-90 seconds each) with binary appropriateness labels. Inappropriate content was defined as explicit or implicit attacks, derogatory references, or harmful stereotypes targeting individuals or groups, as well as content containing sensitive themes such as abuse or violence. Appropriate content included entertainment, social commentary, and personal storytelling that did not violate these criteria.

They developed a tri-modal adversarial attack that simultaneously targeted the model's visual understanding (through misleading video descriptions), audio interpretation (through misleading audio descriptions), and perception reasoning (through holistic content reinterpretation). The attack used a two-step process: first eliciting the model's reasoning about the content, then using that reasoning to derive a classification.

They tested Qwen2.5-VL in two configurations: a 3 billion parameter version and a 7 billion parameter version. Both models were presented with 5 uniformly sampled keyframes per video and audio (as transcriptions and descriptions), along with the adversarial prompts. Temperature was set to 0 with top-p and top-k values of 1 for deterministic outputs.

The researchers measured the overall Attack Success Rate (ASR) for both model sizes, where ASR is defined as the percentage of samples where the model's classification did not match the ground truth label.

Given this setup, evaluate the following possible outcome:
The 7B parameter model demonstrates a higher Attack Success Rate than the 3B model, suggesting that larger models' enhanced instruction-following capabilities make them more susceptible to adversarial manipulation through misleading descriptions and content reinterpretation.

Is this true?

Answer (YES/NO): NO